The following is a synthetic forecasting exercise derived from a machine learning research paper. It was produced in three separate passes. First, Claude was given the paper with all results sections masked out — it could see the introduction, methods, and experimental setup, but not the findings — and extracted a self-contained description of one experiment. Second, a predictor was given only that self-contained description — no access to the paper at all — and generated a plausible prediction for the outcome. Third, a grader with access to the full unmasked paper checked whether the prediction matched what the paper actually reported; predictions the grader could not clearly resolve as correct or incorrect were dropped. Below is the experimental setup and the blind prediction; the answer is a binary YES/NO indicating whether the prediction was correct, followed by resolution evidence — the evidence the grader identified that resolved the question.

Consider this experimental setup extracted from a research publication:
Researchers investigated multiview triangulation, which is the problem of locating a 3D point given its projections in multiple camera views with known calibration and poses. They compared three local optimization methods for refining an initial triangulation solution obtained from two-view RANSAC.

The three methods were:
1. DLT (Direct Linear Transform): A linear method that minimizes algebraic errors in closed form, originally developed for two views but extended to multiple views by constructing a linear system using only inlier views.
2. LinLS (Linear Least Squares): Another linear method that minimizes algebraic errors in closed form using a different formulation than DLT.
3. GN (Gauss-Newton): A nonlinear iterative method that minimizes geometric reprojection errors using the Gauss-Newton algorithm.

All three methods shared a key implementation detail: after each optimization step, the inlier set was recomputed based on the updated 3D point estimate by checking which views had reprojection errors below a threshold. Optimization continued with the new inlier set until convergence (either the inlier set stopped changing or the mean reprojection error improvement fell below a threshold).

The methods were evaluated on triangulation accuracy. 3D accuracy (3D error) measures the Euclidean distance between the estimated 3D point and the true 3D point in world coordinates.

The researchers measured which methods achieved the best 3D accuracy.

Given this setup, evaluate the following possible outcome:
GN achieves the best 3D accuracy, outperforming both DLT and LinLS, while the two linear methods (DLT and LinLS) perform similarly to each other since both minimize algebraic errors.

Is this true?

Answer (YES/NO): NO